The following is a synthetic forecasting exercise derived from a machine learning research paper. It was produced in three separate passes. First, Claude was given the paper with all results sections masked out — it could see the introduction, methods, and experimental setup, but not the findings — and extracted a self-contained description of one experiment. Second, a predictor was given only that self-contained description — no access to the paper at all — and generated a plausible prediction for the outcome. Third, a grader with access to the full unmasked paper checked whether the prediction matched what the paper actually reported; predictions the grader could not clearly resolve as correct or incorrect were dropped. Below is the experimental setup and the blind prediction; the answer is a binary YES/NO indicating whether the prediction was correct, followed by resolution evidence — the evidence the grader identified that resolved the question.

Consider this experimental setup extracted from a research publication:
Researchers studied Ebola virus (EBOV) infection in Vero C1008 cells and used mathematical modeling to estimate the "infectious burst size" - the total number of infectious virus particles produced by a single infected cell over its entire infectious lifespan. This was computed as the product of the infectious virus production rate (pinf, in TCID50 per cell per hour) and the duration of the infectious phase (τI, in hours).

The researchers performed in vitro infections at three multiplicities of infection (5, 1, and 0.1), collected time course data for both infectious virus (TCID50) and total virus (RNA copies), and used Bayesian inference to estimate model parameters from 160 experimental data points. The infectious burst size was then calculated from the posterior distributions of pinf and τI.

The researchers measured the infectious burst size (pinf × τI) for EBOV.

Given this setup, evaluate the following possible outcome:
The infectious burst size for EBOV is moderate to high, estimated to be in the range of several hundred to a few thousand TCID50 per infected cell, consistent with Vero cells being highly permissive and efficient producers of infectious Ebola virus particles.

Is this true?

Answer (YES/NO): YES